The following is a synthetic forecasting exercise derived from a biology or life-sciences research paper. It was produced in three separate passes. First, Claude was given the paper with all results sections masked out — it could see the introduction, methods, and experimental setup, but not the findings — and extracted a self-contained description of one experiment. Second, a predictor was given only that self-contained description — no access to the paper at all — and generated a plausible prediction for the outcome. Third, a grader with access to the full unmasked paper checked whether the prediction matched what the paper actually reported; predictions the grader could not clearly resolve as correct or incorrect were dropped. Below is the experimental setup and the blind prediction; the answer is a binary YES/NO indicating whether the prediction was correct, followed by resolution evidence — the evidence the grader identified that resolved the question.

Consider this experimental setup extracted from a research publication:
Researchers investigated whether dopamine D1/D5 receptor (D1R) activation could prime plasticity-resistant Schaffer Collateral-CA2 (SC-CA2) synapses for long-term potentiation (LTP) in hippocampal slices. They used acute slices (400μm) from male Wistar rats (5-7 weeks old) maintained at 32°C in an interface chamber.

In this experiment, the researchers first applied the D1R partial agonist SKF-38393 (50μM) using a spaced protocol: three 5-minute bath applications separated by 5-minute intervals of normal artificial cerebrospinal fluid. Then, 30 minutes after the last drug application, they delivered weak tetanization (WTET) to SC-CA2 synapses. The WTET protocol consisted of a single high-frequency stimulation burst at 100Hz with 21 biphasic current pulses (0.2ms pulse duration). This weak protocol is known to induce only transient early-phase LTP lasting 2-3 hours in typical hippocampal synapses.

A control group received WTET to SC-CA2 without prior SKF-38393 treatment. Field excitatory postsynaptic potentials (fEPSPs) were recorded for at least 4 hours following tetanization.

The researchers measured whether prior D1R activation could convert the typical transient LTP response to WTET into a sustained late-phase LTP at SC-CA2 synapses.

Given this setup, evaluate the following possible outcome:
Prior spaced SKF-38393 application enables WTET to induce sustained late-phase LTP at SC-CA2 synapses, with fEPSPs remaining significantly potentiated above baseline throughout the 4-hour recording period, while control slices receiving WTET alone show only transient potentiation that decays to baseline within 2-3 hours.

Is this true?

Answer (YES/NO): NO